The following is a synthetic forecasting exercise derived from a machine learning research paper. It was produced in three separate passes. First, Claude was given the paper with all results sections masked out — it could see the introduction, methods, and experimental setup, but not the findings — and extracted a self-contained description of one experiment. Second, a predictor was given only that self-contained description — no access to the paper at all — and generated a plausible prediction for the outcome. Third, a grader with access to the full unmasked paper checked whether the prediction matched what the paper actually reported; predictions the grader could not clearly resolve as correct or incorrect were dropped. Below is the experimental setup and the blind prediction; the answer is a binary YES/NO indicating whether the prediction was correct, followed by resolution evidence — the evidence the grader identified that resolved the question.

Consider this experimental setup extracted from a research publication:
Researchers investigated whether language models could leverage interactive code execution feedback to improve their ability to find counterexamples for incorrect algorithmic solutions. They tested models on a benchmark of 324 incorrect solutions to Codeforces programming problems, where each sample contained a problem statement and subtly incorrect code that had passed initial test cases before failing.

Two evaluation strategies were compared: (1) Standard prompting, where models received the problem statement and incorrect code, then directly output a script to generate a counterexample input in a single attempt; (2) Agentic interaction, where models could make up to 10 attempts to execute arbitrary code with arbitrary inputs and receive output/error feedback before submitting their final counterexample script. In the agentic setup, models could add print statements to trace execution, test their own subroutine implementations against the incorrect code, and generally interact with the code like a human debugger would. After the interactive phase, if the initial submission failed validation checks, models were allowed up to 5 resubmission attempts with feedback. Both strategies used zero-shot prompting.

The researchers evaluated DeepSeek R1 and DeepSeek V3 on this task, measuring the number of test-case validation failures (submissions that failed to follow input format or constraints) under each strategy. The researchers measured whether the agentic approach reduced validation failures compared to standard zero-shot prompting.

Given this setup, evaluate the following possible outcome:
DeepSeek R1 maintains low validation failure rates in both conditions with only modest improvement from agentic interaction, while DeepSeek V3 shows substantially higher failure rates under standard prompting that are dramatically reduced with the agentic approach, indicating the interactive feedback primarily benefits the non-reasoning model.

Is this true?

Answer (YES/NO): NO